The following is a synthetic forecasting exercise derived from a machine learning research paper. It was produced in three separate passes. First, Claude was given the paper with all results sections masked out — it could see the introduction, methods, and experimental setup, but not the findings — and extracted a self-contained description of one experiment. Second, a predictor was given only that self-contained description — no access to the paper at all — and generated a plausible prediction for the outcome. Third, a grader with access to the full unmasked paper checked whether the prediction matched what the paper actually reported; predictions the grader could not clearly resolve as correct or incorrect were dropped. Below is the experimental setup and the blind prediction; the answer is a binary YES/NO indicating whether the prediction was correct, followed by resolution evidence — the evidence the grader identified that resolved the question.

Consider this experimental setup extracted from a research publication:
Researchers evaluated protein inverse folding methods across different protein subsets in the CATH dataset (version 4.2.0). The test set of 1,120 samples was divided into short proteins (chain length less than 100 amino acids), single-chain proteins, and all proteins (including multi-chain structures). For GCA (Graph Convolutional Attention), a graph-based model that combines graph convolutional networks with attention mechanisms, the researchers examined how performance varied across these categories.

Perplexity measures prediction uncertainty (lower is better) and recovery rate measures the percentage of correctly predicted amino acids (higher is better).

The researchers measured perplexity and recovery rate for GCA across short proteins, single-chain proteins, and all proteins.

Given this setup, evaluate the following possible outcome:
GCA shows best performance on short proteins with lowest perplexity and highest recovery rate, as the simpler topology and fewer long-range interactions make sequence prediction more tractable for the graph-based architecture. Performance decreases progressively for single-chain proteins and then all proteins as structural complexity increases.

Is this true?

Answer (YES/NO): NO